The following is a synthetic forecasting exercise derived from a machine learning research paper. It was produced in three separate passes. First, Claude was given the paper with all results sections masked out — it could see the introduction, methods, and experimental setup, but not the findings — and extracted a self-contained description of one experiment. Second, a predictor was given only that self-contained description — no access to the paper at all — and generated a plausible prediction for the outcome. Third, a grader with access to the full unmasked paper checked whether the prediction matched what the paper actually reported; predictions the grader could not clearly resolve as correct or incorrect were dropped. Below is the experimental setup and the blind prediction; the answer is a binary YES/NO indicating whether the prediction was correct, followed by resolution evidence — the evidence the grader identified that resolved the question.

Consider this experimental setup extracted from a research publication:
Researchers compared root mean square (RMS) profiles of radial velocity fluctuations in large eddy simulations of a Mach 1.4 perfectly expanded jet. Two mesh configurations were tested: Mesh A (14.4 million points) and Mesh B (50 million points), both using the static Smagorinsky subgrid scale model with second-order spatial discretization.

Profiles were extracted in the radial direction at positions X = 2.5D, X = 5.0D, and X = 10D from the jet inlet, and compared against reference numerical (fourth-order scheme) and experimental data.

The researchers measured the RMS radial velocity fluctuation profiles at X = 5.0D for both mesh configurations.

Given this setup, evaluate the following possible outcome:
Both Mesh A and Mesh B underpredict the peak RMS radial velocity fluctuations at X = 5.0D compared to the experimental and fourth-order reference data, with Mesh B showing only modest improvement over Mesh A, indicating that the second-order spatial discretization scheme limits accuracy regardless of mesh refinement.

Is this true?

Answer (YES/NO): NO